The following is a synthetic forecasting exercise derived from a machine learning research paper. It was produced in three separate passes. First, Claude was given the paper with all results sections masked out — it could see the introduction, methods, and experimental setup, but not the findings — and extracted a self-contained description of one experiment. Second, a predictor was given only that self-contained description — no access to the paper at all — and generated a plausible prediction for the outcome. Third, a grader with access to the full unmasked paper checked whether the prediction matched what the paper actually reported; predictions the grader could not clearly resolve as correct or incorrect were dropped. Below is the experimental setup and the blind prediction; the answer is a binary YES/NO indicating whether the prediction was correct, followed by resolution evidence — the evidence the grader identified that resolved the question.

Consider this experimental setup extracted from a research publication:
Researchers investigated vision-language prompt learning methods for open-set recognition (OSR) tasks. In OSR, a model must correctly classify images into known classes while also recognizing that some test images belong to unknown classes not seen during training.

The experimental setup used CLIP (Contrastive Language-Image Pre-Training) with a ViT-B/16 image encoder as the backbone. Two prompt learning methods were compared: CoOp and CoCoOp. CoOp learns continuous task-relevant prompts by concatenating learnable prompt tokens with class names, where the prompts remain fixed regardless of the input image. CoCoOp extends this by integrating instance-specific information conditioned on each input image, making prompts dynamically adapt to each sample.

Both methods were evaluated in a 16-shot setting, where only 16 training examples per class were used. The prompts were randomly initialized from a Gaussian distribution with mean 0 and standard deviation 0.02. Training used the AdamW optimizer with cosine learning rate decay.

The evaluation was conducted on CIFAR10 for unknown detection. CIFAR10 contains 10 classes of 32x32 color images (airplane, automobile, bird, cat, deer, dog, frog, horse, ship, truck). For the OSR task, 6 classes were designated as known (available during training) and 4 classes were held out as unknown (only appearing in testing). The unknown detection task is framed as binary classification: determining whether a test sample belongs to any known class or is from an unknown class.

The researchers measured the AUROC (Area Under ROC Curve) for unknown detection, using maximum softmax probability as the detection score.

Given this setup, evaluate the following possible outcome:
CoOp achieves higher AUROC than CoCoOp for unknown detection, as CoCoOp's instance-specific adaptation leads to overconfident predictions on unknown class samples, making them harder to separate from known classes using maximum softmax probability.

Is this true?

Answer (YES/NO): NO